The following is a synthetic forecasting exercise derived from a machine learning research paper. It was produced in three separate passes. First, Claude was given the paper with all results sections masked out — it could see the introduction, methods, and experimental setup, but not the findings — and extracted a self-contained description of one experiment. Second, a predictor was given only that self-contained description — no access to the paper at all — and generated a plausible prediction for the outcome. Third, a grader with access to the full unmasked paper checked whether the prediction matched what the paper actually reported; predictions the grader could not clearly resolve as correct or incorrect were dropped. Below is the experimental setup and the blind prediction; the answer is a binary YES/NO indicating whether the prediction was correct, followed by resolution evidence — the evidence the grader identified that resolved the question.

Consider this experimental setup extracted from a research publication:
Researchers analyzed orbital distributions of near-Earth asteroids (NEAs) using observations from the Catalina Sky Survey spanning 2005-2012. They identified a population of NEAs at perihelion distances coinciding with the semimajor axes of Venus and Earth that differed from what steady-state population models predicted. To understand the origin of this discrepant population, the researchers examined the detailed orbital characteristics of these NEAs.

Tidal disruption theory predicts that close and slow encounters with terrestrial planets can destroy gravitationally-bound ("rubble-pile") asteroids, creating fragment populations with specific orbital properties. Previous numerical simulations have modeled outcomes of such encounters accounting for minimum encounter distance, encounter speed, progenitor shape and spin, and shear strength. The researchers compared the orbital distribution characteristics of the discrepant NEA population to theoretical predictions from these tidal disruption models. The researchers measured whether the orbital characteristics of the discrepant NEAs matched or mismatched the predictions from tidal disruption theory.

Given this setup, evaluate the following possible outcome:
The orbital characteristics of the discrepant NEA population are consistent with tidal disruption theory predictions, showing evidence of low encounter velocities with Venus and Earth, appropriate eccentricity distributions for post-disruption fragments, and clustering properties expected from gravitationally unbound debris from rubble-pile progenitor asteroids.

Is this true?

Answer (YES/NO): YES